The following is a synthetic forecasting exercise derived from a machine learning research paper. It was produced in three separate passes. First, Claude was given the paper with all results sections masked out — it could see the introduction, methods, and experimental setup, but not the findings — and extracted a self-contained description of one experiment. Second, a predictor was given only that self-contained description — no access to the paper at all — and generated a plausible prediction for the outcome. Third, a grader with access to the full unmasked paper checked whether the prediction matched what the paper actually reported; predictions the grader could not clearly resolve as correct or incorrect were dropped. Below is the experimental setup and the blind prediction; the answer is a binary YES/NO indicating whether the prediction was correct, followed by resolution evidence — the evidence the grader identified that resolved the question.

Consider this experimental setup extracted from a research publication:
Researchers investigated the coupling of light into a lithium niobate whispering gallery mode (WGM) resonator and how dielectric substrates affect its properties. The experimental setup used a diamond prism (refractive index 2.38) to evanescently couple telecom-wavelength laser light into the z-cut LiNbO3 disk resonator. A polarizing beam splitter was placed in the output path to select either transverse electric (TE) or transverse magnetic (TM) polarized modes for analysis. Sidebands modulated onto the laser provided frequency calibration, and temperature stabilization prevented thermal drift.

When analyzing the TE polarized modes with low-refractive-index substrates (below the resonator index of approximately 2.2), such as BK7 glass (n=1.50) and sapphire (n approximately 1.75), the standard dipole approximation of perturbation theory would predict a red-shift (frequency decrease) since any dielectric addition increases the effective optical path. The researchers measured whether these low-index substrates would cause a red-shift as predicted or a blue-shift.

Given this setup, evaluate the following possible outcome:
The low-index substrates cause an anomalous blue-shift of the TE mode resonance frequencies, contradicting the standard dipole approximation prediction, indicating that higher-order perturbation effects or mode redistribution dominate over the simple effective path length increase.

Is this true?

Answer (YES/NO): NO